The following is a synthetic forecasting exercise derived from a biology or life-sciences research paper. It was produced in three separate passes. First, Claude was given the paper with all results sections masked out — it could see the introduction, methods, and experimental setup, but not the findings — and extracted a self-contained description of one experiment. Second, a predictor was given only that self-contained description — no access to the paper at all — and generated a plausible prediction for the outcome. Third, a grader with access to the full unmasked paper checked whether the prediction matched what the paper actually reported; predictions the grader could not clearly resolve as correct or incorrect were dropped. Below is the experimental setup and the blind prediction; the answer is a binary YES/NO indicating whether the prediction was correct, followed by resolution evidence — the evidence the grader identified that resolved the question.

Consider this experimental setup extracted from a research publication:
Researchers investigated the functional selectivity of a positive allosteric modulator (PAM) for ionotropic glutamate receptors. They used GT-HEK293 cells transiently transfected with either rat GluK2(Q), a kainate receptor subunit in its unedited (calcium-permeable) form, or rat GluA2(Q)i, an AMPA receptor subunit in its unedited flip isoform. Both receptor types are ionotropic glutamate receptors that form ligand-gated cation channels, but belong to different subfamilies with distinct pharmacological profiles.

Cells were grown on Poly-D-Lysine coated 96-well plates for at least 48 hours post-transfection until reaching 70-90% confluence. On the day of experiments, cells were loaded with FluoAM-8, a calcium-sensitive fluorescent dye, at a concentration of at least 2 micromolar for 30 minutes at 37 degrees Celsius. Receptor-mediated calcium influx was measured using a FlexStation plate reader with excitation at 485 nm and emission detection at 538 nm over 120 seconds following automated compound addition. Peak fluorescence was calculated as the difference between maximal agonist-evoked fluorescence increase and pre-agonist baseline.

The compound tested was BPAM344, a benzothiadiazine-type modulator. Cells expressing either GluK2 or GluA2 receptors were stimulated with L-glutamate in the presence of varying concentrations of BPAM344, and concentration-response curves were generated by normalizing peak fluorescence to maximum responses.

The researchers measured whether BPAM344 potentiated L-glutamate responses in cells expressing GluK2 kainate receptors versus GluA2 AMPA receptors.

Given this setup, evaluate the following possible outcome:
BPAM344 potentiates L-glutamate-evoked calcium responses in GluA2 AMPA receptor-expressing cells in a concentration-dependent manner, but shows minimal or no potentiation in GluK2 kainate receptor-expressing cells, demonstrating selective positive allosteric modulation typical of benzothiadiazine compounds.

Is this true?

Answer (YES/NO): NO